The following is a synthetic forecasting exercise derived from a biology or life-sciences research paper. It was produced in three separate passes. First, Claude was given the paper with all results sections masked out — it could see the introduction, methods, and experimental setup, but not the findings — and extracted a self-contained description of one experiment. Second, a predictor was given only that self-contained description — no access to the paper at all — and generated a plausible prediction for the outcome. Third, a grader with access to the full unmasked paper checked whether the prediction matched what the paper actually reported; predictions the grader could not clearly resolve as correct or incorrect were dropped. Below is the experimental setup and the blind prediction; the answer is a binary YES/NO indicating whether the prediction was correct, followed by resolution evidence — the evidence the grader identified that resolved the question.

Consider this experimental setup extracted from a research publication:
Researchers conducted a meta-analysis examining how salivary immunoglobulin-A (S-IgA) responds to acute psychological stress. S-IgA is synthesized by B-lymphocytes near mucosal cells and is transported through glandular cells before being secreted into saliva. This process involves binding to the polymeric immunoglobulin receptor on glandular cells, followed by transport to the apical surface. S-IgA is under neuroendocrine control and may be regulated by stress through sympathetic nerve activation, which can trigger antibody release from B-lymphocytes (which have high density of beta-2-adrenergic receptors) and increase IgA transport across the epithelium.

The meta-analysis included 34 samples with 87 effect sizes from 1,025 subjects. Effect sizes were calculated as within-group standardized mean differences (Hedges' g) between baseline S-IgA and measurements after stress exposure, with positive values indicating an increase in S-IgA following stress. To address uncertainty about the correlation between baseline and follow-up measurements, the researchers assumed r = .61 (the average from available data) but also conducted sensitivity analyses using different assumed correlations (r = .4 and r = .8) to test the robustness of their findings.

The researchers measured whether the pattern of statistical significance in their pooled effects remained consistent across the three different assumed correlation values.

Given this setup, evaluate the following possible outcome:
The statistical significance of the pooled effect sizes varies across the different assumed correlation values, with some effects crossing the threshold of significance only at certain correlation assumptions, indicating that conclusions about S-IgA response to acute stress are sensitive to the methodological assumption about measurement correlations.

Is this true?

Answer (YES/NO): NO